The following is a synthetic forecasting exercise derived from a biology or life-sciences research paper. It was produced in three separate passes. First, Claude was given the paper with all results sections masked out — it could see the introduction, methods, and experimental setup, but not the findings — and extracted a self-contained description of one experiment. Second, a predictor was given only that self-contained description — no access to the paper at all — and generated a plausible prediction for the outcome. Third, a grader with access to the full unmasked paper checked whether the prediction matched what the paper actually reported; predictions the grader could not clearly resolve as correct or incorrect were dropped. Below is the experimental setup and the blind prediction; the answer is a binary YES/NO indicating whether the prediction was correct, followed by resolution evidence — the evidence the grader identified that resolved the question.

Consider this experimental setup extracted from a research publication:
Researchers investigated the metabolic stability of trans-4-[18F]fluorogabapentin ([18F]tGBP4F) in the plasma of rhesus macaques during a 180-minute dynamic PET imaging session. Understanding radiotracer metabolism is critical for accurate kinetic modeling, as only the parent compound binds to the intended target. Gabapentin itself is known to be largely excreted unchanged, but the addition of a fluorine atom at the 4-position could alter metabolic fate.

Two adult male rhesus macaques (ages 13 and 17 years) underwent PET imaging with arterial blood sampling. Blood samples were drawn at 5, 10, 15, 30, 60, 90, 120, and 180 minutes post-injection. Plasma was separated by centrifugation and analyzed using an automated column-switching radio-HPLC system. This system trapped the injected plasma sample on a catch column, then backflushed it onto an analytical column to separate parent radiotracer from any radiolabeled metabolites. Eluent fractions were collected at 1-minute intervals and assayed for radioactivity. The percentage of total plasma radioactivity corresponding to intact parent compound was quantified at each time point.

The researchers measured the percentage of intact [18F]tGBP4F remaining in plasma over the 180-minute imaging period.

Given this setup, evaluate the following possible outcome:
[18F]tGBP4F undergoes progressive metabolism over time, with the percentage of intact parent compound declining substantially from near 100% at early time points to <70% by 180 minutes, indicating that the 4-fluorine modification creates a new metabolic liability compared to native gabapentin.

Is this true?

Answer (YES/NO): NO